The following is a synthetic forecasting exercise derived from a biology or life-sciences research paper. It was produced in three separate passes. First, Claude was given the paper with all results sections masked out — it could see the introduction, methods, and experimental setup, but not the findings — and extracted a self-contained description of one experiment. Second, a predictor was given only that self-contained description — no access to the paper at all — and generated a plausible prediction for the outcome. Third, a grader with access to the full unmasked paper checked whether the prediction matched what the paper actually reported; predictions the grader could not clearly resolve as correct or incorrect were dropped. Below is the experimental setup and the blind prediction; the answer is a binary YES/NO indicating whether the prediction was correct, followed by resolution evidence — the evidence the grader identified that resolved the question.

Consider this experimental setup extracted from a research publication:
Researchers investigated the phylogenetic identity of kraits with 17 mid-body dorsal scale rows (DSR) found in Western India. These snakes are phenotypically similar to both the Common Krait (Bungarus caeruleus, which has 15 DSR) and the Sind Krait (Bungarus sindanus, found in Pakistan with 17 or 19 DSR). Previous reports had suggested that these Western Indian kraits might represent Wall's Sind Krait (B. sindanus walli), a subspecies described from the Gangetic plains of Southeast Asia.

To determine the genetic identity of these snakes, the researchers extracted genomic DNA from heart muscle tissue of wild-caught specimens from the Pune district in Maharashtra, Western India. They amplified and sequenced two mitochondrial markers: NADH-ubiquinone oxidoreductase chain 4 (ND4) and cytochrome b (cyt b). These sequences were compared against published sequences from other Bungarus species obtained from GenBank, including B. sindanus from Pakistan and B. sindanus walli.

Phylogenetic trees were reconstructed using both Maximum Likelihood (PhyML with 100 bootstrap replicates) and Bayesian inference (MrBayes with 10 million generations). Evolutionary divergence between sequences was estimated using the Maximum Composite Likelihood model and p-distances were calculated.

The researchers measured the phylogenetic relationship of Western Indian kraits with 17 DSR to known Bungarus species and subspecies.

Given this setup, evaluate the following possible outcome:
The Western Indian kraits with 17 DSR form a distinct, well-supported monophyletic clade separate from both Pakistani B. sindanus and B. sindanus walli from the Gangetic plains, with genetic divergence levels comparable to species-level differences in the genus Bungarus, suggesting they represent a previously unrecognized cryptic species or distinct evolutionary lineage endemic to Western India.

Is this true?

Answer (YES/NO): NO